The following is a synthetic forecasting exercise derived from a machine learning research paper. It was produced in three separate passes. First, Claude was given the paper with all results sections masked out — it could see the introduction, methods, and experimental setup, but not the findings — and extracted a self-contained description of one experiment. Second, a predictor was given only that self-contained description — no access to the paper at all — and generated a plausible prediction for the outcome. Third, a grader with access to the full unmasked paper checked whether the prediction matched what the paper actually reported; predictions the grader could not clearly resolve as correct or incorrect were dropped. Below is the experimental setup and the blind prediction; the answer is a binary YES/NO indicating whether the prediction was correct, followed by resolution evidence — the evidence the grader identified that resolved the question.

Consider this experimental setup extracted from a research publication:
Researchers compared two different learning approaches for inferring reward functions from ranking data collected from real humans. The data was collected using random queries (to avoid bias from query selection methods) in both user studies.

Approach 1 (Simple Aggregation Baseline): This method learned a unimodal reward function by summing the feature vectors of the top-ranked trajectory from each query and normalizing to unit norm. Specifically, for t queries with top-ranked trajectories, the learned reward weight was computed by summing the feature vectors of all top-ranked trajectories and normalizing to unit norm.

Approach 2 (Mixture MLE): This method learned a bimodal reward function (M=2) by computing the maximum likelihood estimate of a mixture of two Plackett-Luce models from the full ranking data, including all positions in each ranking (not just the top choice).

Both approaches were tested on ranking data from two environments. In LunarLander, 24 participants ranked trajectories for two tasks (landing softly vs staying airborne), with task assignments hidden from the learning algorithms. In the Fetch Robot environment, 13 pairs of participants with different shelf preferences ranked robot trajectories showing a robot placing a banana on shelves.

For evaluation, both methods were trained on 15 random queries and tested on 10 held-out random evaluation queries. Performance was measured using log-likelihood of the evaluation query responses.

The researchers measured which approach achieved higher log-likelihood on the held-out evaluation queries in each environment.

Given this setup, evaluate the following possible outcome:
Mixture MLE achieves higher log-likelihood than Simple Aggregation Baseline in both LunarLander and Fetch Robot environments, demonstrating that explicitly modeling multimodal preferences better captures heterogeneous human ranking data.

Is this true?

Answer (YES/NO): YES